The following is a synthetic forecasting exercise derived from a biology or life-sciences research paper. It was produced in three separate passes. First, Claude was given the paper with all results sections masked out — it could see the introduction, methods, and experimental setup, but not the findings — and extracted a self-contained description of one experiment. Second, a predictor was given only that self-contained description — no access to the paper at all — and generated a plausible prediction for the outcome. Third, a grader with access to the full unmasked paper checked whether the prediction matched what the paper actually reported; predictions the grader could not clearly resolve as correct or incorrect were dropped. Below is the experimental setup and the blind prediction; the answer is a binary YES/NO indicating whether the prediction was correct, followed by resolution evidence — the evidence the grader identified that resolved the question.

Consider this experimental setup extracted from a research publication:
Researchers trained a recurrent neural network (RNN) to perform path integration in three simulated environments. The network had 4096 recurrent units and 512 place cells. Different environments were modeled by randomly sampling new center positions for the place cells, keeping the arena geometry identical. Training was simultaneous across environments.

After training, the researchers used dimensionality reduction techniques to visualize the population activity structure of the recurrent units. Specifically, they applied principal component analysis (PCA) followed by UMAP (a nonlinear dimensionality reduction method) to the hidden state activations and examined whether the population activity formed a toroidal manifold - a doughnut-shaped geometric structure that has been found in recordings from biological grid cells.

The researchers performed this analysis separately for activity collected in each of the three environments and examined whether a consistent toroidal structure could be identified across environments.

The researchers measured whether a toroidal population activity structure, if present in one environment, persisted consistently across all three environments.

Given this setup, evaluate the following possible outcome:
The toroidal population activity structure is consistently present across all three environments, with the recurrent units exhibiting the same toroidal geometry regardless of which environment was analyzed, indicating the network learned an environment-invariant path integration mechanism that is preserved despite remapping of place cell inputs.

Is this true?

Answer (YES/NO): YES